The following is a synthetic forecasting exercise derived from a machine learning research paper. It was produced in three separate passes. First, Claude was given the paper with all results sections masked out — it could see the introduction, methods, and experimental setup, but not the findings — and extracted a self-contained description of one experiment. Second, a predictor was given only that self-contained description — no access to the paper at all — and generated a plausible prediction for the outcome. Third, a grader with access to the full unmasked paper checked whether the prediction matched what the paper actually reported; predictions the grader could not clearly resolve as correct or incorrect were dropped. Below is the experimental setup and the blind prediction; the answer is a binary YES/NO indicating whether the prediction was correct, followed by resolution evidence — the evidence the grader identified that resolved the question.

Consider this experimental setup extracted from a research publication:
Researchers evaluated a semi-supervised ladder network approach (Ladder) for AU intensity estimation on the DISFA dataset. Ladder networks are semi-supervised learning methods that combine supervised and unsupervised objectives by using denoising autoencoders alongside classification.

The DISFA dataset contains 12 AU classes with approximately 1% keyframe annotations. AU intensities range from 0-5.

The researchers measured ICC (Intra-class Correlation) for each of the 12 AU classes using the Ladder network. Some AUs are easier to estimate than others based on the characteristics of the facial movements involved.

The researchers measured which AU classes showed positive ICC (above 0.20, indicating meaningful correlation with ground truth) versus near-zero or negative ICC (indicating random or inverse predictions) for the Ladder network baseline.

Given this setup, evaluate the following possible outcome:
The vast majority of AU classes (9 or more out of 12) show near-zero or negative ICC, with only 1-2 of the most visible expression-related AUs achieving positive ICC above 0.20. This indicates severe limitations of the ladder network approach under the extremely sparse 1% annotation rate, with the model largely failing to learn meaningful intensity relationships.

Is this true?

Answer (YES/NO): NO